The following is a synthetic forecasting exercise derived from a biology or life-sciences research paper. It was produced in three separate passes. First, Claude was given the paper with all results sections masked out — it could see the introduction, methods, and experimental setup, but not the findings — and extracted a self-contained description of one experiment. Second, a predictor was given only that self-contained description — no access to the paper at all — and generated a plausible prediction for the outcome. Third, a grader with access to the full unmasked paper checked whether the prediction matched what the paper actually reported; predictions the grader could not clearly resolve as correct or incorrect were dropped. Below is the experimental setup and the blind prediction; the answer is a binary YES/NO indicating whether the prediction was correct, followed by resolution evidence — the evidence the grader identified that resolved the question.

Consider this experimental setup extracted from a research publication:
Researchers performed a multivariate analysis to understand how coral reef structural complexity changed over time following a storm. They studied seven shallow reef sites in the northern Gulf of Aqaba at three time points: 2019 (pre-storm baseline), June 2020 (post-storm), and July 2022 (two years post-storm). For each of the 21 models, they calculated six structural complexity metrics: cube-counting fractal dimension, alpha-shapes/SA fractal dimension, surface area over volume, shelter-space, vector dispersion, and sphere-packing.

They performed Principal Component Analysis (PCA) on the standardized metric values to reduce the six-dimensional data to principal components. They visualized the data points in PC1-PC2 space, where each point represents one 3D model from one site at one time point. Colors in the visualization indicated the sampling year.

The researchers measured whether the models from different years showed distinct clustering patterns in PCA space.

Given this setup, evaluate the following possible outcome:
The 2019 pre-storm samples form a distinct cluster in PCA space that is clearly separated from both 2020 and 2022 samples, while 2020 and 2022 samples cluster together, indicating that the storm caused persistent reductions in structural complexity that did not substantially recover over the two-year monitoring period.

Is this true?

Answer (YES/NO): NO